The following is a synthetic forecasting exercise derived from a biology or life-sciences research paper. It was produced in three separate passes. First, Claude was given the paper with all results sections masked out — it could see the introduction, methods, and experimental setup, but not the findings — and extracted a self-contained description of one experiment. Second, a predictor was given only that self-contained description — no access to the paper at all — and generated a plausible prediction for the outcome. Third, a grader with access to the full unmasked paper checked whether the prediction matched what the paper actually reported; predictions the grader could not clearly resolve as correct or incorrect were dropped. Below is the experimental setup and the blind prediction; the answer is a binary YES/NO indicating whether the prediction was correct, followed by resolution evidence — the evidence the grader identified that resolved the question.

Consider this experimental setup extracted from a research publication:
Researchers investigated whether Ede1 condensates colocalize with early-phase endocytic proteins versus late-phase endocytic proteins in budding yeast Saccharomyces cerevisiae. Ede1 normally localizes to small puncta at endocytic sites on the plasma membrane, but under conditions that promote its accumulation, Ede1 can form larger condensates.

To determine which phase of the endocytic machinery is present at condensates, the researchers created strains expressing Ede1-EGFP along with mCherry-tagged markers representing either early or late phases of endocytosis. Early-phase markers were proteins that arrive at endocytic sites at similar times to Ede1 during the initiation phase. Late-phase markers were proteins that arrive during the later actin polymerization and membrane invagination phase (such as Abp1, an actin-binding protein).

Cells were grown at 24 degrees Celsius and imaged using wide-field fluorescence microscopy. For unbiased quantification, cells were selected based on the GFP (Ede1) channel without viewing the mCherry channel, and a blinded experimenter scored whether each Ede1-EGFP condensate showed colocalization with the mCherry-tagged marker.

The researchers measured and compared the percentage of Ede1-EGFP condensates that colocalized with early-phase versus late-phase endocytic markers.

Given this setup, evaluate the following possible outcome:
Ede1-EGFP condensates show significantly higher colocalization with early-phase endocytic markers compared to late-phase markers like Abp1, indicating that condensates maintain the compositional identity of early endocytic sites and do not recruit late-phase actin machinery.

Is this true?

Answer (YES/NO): NO